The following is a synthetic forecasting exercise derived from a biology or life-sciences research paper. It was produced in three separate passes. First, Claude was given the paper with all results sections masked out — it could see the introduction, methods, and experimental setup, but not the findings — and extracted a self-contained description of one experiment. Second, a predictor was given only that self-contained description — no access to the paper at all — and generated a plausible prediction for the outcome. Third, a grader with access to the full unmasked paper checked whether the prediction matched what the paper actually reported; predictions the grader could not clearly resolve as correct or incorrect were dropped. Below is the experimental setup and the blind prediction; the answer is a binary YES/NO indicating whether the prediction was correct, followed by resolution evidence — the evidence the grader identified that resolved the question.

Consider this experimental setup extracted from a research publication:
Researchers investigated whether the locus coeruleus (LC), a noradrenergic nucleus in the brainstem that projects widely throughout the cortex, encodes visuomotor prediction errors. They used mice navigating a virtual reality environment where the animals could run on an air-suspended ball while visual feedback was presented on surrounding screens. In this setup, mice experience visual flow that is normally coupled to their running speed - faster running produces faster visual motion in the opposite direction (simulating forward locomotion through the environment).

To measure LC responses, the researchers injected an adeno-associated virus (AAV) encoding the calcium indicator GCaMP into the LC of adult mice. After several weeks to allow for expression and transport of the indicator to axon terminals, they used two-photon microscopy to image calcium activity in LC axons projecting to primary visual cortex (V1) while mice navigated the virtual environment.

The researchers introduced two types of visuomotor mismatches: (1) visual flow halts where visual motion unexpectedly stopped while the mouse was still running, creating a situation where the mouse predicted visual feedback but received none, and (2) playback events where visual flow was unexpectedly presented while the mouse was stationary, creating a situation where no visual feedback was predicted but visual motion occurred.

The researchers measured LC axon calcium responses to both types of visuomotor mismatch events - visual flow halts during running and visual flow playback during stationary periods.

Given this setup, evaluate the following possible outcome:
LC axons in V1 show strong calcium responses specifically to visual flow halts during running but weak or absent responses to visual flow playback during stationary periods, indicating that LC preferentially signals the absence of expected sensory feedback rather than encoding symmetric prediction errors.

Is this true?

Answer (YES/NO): NO